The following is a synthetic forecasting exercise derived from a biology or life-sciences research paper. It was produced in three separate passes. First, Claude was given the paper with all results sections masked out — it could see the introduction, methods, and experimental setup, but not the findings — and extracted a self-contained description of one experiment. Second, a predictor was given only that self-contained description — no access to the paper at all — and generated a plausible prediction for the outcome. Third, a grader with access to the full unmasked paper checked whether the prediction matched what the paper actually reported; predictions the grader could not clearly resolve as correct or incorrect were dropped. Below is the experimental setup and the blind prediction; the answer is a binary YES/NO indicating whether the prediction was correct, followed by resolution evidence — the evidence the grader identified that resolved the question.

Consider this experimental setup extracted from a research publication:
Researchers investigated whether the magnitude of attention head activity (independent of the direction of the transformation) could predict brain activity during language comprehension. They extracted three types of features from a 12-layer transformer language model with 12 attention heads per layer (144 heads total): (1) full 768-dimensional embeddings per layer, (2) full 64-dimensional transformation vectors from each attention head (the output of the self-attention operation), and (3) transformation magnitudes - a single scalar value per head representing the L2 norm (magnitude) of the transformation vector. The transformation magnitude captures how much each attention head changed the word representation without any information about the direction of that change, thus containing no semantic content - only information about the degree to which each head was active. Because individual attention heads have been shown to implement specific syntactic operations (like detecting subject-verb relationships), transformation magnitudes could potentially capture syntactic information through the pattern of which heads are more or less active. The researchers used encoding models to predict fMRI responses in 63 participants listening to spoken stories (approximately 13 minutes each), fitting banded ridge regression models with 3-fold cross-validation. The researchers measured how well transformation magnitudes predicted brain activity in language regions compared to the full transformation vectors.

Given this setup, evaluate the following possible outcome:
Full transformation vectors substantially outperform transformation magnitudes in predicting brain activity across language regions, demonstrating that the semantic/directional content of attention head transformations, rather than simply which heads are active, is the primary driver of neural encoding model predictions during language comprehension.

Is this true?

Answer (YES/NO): YES